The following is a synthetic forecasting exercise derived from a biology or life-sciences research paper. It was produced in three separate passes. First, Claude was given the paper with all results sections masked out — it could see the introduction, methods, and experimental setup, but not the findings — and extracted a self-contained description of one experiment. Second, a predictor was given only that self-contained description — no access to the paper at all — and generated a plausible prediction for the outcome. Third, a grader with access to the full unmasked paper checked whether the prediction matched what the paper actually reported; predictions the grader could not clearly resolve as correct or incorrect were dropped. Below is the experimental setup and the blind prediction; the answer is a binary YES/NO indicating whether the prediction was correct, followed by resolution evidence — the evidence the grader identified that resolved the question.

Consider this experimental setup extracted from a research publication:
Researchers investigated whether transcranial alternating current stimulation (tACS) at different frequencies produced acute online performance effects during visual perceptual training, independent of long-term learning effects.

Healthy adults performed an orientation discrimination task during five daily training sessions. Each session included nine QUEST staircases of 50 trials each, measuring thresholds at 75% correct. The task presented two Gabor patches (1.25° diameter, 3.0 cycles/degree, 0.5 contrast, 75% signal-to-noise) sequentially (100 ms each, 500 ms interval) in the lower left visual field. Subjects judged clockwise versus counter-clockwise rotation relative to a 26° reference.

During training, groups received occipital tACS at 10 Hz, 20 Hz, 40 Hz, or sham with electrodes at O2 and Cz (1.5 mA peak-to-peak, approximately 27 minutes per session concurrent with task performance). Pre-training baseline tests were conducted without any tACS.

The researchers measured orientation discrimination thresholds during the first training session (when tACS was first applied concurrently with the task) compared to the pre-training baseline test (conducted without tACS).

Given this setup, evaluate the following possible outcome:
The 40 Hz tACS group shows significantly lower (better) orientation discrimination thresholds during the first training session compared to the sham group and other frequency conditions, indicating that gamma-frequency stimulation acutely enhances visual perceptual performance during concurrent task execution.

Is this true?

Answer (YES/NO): NO